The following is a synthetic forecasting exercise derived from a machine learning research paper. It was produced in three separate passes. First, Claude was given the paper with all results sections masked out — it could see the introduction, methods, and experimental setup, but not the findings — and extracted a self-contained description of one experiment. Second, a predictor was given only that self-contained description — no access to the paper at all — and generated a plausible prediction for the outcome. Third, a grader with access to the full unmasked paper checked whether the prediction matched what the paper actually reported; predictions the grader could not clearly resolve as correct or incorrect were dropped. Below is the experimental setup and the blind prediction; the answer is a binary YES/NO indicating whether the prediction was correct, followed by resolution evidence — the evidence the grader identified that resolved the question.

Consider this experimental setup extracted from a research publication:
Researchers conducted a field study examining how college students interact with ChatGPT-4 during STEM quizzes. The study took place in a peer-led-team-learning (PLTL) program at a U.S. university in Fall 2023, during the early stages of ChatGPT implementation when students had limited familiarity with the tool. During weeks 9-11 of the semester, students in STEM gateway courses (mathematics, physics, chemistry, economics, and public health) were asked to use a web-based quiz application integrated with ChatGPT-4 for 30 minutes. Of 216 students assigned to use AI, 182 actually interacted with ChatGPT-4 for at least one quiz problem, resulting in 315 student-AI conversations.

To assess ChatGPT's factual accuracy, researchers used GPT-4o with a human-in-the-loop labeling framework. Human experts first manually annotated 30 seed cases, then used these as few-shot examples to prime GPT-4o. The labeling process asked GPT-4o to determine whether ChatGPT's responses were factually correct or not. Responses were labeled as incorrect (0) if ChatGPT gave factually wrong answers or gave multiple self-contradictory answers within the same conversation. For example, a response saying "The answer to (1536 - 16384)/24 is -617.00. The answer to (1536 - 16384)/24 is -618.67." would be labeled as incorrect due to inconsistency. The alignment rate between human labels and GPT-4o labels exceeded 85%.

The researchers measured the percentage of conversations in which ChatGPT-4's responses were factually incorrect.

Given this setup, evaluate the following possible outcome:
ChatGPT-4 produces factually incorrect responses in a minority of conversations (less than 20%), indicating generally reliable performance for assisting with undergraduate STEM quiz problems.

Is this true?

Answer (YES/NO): YES